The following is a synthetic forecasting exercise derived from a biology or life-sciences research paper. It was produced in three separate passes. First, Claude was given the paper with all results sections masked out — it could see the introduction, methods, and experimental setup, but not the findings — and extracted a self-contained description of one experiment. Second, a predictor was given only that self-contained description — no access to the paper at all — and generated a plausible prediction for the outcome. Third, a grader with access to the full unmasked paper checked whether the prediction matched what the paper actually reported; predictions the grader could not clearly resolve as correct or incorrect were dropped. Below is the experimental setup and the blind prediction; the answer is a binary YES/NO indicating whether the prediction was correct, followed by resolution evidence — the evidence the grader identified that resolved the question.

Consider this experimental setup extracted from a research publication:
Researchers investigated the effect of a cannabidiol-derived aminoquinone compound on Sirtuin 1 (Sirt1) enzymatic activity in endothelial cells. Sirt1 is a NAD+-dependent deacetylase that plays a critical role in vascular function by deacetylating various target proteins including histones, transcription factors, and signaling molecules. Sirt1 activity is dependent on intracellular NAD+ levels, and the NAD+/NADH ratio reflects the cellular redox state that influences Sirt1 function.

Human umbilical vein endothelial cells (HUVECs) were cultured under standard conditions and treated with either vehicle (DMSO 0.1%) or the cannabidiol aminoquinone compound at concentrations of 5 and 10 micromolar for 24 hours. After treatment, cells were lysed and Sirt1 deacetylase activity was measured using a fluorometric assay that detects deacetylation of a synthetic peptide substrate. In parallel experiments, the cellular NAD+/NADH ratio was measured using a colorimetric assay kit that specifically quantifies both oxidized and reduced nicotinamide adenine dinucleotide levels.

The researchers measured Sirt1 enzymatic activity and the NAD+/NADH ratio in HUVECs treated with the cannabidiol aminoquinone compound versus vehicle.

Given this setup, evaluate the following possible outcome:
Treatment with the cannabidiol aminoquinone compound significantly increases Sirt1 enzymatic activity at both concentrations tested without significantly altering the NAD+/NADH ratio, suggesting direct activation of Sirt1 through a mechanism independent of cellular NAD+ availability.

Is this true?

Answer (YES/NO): NO